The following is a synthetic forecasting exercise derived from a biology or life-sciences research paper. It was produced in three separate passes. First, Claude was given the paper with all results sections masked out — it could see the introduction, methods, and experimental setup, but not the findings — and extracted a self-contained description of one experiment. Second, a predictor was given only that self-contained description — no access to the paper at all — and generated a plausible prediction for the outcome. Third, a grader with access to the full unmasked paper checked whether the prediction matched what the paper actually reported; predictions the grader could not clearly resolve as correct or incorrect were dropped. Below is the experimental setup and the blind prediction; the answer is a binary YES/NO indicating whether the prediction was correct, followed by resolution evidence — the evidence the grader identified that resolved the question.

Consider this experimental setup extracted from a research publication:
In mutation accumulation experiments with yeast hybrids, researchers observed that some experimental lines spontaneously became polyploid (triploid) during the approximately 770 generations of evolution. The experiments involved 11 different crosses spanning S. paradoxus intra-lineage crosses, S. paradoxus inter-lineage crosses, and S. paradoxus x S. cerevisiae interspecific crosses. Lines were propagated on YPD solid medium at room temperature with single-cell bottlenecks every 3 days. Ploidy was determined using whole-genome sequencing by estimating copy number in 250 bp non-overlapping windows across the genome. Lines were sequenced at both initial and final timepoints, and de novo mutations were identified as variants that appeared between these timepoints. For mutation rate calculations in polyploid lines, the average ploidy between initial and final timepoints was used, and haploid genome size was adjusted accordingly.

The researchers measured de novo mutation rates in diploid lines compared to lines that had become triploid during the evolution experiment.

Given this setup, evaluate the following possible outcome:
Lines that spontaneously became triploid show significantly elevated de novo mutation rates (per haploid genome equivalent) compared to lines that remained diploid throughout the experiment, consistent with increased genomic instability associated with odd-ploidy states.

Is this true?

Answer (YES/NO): NO